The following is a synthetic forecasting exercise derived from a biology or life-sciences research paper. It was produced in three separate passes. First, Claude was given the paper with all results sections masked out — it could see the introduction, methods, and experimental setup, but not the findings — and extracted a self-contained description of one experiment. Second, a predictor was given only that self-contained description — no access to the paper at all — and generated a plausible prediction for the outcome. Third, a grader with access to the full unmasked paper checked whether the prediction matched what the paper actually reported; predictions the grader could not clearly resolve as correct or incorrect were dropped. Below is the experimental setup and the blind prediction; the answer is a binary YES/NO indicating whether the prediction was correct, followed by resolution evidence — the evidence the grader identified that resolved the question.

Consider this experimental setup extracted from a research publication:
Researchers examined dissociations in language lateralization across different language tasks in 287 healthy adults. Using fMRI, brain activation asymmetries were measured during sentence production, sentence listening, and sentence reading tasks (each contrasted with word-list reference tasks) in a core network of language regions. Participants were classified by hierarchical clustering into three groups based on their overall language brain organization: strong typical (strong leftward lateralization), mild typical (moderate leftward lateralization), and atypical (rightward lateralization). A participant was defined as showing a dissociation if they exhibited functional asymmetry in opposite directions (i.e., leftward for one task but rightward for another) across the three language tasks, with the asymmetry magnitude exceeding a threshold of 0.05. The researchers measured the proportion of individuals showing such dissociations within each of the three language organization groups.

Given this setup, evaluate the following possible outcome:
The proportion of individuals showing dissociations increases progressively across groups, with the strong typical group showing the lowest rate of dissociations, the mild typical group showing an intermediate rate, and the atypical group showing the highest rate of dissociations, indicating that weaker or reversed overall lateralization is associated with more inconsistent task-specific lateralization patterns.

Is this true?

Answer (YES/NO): YES